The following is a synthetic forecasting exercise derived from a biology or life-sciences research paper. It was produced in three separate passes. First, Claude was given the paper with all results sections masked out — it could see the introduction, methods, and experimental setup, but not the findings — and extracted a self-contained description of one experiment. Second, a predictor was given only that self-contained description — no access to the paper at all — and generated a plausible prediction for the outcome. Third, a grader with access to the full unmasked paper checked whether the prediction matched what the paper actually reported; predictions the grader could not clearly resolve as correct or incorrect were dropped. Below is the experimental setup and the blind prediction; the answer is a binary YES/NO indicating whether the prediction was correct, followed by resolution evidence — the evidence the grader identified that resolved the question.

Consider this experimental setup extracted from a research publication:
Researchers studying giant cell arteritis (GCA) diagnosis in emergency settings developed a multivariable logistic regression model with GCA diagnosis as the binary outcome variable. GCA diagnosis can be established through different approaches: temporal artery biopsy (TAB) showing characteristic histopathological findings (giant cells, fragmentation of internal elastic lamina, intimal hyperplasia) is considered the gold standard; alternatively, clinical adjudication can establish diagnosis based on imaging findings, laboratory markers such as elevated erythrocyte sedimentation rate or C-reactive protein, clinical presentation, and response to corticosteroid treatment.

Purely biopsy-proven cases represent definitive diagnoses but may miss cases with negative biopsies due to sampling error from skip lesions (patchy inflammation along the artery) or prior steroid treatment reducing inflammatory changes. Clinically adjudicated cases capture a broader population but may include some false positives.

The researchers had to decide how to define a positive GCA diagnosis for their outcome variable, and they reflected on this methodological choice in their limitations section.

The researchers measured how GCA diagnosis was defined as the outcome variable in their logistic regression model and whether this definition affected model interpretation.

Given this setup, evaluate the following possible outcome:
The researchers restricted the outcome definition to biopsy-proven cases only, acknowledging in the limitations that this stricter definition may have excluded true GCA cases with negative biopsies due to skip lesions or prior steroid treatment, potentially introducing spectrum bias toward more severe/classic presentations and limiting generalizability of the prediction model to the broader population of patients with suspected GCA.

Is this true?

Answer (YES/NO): NO